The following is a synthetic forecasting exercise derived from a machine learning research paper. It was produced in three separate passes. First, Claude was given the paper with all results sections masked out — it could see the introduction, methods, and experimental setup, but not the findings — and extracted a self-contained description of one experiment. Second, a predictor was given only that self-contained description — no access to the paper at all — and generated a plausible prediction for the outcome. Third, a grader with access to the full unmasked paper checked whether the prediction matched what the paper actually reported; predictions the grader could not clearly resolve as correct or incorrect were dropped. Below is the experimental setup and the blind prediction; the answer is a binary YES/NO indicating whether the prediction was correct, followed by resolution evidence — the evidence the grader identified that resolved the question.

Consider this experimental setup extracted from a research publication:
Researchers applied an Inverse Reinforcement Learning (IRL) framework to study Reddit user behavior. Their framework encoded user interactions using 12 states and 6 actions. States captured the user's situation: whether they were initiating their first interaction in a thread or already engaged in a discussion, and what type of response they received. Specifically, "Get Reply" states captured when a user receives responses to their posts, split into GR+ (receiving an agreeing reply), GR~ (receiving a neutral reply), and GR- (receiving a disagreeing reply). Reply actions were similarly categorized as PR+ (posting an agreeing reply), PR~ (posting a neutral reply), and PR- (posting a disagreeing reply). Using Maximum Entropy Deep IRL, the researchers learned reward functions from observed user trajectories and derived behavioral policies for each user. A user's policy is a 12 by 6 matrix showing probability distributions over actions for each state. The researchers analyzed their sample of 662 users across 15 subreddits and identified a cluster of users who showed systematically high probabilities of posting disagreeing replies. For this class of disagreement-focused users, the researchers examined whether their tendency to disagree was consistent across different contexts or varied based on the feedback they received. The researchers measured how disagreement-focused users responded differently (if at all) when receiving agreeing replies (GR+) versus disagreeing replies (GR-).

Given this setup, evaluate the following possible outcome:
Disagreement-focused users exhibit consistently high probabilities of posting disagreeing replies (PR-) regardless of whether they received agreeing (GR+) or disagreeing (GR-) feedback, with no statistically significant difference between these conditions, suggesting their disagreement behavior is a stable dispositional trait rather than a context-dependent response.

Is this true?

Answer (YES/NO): NO